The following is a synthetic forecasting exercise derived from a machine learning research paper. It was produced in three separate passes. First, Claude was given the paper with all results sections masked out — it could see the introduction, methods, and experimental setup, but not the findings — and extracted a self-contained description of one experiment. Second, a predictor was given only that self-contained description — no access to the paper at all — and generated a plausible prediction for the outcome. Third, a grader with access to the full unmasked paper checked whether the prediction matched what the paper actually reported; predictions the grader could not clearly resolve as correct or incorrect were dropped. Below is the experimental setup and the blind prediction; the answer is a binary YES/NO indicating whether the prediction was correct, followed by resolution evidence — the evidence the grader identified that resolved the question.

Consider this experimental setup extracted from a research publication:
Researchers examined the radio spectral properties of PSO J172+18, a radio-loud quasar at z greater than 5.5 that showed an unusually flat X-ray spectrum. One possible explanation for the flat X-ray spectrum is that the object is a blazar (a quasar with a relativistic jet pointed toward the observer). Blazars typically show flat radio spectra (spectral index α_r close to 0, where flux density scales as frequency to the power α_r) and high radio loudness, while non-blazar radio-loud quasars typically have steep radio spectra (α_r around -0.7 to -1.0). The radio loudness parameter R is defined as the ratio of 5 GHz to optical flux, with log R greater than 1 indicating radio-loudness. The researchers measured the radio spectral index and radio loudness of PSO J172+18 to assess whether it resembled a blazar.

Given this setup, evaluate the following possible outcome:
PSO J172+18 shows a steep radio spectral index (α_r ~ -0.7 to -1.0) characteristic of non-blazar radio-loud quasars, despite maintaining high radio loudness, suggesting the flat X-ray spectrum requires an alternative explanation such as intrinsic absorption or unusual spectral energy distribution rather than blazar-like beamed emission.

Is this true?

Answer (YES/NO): NO